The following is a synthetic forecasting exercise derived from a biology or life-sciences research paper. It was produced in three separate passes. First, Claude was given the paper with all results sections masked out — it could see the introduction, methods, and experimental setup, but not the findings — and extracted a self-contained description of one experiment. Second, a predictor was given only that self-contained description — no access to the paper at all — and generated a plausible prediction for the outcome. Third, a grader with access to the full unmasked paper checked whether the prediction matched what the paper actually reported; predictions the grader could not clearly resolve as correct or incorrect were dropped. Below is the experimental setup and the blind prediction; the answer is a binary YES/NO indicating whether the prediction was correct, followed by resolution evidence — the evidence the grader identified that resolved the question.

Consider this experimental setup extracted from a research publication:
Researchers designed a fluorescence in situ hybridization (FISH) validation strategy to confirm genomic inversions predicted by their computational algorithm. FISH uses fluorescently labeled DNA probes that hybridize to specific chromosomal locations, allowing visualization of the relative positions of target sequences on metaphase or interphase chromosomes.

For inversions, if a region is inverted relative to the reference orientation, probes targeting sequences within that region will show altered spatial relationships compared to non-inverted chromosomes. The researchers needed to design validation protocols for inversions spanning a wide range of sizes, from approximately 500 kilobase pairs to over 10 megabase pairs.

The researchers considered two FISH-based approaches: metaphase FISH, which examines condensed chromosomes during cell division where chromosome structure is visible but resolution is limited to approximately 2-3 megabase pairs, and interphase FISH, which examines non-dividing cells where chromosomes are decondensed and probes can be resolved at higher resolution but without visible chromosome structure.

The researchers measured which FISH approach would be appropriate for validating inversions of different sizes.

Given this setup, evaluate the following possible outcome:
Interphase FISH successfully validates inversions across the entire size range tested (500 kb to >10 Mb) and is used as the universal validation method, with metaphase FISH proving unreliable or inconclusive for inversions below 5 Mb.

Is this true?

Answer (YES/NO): NO